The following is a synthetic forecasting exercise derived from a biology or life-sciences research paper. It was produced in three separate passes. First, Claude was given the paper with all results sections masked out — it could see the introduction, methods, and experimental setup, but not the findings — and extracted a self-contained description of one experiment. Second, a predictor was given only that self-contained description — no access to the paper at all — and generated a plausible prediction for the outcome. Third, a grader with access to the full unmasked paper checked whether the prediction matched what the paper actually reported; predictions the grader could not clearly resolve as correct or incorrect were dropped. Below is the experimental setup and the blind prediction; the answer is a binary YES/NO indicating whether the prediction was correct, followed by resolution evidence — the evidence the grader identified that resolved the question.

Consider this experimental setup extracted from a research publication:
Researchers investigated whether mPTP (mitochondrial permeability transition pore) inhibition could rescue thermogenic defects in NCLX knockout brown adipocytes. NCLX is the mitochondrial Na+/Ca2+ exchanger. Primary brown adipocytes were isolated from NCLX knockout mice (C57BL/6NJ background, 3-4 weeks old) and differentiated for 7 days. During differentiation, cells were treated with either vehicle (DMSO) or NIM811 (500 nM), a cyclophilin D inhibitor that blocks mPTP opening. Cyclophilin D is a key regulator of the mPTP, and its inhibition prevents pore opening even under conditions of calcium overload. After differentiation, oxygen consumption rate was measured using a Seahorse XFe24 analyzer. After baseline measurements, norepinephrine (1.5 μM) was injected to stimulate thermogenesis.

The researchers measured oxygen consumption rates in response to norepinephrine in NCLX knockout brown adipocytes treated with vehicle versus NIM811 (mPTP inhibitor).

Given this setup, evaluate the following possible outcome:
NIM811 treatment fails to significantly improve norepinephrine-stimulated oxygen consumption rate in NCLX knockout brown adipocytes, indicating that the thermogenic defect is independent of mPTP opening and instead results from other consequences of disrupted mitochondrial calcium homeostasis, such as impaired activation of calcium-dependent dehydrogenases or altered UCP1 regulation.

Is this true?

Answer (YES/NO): NO